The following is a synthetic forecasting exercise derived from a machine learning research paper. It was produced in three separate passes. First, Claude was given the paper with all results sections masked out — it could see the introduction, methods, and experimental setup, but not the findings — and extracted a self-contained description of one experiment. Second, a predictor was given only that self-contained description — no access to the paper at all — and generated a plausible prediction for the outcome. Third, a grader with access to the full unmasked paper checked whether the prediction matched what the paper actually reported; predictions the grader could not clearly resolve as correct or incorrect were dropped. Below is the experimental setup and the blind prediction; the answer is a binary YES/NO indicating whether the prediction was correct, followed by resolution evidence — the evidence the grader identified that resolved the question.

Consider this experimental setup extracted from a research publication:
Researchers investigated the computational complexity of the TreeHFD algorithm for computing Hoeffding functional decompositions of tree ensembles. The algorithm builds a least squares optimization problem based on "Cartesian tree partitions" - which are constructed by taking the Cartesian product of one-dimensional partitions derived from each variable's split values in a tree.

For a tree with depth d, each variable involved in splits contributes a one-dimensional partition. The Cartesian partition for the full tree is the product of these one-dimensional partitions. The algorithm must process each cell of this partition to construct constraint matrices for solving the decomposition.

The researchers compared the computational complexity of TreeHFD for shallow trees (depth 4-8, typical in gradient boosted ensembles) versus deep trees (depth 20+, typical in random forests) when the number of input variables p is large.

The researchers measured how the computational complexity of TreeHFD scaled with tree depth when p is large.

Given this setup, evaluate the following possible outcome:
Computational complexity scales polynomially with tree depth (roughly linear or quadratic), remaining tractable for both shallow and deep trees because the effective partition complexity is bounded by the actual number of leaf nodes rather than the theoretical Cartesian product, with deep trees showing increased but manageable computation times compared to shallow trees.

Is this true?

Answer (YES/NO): NO